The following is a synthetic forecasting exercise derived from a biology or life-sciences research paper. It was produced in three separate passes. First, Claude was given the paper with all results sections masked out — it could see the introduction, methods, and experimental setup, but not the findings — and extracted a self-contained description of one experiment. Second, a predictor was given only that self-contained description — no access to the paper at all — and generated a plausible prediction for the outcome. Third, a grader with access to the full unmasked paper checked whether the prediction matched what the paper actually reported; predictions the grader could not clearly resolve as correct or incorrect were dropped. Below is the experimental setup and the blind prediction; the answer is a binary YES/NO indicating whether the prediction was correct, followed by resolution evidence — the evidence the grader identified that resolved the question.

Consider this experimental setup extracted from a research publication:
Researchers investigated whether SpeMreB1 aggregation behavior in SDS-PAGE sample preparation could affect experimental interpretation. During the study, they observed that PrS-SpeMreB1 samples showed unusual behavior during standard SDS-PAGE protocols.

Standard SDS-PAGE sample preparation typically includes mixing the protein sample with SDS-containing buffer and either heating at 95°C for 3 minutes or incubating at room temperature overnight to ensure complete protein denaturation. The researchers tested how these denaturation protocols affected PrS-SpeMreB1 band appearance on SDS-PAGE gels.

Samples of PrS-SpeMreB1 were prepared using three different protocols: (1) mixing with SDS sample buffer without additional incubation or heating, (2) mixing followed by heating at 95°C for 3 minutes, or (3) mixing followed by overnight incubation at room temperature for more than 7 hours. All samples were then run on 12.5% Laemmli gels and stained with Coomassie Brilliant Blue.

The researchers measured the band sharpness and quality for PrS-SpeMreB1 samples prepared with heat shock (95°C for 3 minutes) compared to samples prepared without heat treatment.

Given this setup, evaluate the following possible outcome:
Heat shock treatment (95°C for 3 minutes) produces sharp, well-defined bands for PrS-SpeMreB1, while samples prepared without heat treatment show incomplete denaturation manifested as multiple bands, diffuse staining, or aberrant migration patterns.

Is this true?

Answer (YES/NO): NO